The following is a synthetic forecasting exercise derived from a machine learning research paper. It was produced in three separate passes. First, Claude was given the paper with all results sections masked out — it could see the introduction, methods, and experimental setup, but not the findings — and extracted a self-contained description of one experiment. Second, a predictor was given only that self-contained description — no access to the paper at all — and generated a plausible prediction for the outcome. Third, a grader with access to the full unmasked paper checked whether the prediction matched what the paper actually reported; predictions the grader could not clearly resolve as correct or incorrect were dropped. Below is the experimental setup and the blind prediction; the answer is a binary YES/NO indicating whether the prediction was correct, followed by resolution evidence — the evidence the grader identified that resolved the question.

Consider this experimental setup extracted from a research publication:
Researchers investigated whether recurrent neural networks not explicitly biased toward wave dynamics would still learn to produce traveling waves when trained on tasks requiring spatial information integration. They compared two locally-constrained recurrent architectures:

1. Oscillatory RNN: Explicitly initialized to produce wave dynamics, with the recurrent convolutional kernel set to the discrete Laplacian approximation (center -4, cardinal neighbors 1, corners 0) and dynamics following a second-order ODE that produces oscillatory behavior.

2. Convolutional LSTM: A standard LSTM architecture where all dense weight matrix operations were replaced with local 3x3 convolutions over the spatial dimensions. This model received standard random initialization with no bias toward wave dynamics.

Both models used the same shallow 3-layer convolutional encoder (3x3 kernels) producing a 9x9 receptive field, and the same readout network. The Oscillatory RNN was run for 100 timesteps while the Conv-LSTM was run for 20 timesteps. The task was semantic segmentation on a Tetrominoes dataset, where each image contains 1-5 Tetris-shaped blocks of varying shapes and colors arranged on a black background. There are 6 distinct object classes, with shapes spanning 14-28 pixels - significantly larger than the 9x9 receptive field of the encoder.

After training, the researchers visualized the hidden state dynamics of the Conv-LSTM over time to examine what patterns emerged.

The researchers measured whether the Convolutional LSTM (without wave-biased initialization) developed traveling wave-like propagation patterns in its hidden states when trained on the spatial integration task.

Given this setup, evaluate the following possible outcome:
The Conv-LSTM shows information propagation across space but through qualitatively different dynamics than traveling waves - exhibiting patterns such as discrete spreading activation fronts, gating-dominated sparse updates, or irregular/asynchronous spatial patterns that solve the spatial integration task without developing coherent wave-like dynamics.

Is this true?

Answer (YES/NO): NO